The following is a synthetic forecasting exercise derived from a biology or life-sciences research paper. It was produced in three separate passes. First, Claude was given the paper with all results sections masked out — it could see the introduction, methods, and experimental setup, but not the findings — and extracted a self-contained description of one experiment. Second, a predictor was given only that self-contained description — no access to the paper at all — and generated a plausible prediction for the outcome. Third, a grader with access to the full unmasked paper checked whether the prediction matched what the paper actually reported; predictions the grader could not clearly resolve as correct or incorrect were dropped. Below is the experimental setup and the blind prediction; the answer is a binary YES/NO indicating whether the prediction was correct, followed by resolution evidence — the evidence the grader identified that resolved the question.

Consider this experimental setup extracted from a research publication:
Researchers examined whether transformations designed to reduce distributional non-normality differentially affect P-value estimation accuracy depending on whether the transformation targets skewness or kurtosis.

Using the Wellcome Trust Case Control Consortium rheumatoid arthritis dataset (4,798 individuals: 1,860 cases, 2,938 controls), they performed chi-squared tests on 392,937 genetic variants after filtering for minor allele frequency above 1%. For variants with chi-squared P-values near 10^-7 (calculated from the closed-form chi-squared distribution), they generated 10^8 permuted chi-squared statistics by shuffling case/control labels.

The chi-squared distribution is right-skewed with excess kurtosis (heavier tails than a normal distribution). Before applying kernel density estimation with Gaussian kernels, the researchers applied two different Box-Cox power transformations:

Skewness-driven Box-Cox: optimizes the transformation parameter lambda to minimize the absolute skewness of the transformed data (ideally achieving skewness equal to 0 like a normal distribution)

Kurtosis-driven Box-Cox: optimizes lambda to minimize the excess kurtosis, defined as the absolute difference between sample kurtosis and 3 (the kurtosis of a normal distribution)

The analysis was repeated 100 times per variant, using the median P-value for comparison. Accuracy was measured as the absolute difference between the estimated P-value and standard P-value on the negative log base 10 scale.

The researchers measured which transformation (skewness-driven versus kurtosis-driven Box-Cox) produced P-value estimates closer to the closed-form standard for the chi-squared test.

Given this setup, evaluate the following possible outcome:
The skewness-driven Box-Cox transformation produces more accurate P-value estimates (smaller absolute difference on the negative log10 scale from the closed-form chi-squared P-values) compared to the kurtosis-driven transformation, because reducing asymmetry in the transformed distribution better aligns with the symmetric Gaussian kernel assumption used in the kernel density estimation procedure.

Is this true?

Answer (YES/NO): NO